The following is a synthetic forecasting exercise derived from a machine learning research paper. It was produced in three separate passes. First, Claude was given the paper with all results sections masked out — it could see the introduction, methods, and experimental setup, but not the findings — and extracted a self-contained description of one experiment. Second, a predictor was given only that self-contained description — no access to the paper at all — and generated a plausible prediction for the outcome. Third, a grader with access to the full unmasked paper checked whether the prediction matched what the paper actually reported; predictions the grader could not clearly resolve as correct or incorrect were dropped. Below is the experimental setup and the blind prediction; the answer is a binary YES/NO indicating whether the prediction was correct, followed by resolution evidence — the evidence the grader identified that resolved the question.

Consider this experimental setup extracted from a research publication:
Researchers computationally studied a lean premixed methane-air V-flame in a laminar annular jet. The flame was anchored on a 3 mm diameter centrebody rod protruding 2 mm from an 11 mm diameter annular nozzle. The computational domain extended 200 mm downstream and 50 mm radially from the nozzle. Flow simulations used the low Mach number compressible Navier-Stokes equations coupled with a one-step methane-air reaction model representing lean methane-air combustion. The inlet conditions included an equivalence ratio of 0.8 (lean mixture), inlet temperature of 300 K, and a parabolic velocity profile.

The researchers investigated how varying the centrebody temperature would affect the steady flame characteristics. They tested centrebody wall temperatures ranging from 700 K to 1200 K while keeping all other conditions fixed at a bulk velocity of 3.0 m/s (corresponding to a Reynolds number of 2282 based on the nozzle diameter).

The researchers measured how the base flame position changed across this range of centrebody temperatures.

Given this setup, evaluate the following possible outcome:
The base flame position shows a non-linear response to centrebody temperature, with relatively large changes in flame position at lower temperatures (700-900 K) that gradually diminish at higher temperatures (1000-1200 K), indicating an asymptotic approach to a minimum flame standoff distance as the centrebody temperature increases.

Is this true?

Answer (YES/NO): NO